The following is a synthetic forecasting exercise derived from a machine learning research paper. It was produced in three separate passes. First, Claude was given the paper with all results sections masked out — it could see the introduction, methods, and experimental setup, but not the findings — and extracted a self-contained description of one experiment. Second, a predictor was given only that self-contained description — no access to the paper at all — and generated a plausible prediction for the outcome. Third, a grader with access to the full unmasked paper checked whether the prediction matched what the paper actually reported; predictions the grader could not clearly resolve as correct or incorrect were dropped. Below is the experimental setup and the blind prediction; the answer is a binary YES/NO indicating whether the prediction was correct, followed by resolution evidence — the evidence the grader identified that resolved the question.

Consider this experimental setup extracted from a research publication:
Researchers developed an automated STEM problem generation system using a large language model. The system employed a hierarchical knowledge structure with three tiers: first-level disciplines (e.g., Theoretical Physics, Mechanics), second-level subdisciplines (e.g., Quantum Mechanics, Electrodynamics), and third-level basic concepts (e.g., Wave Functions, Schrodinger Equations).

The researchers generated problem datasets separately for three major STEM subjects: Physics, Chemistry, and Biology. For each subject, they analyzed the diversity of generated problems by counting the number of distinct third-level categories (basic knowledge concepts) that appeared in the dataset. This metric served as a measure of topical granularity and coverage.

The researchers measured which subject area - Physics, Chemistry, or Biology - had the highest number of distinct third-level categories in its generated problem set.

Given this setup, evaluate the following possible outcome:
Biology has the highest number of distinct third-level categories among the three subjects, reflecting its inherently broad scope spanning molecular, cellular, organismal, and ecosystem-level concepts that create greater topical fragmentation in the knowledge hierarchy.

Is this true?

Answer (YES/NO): NO